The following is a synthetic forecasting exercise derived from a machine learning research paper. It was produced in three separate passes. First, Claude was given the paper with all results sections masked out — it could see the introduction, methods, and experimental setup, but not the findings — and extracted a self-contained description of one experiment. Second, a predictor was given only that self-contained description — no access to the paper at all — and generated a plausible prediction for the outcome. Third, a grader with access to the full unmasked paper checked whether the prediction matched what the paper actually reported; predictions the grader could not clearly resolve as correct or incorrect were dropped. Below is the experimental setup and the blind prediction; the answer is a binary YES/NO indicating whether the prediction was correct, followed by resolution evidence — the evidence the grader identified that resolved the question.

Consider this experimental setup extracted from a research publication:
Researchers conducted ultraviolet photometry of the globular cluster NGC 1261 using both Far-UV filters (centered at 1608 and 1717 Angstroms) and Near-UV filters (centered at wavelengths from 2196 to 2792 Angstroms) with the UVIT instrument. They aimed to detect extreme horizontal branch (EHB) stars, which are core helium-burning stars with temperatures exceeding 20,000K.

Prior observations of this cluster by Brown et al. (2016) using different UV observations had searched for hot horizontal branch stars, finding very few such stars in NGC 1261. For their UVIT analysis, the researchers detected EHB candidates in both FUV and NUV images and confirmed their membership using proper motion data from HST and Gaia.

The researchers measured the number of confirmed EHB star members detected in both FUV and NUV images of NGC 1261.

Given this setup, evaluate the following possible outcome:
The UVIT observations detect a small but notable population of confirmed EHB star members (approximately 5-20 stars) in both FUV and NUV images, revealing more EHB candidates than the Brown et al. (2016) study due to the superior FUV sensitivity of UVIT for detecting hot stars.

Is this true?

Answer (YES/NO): NO